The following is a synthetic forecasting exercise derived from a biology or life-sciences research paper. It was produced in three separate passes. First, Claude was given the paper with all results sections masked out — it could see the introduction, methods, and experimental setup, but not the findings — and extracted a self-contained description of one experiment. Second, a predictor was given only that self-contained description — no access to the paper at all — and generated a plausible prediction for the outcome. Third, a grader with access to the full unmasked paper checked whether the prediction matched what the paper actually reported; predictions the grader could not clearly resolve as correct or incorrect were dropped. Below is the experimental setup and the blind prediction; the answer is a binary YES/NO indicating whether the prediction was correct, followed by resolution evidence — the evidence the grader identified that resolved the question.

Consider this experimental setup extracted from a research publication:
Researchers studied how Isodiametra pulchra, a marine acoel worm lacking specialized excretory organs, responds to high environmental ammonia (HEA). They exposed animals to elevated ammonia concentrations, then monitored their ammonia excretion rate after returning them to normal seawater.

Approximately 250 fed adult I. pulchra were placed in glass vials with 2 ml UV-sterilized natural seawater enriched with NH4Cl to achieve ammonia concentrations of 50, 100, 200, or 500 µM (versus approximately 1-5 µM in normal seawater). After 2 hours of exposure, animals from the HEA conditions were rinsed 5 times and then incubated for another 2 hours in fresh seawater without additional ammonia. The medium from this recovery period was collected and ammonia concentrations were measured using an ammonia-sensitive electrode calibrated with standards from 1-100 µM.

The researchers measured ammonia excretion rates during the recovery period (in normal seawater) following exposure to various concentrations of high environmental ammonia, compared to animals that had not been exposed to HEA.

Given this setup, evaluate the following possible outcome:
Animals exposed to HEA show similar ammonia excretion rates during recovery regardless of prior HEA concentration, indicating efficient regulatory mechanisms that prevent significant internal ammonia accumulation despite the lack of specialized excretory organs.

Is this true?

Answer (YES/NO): NO